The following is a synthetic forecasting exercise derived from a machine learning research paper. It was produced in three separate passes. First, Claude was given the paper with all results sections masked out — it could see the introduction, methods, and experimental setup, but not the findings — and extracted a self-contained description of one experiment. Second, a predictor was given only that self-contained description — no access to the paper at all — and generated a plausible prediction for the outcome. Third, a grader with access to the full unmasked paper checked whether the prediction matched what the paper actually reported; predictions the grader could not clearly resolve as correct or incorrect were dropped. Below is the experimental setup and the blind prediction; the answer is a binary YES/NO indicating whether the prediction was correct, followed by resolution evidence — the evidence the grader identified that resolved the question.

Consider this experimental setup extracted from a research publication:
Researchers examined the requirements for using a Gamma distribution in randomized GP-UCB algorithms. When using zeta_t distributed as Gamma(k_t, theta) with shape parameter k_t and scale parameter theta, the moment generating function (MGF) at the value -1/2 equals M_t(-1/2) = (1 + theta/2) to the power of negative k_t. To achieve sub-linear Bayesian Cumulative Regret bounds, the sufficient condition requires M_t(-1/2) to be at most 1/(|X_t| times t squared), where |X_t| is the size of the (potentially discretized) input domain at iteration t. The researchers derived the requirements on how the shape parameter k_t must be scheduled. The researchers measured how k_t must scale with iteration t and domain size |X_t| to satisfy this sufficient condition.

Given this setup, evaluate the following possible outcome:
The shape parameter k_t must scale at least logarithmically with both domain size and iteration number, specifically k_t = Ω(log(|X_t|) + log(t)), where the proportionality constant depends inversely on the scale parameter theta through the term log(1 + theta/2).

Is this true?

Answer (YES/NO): NO